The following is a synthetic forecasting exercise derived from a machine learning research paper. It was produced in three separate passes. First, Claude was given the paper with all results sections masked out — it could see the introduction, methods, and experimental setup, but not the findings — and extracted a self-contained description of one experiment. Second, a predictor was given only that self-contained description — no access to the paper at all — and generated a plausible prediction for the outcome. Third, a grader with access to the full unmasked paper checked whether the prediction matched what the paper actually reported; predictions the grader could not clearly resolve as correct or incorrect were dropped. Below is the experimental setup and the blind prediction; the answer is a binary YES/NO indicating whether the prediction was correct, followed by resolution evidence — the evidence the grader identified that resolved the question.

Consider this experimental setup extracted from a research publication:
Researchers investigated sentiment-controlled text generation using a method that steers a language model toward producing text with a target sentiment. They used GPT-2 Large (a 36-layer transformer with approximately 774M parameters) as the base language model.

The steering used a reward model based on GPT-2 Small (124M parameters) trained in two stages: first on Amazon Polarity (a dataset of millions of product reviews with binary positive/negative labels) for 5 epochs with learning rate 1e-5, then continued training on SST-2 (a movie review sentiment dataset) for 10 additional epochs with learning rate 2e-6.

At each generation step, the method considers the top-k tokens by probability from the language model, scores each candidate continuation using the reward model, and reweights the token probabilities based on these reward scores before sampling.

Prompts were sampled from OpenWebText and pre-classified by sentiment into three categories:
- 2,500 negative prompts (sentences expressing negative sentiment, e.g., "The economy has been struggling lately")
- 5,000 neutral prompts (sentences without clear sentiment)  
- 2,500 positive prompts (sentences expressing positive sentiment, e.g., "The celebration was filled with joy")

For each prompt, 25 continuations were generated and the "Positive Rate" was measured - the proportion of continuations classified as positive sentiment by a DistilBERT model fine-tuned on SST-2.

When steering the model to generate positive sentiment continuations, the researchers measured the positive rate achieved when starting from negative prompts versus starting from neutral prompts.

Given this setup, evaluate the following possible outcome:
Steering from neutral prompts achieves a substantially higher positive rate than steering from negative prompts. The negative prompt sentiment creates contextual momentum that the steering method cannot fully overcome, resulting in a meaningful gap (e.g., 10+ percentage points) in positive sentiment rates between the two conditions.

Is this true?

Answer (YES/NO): YES